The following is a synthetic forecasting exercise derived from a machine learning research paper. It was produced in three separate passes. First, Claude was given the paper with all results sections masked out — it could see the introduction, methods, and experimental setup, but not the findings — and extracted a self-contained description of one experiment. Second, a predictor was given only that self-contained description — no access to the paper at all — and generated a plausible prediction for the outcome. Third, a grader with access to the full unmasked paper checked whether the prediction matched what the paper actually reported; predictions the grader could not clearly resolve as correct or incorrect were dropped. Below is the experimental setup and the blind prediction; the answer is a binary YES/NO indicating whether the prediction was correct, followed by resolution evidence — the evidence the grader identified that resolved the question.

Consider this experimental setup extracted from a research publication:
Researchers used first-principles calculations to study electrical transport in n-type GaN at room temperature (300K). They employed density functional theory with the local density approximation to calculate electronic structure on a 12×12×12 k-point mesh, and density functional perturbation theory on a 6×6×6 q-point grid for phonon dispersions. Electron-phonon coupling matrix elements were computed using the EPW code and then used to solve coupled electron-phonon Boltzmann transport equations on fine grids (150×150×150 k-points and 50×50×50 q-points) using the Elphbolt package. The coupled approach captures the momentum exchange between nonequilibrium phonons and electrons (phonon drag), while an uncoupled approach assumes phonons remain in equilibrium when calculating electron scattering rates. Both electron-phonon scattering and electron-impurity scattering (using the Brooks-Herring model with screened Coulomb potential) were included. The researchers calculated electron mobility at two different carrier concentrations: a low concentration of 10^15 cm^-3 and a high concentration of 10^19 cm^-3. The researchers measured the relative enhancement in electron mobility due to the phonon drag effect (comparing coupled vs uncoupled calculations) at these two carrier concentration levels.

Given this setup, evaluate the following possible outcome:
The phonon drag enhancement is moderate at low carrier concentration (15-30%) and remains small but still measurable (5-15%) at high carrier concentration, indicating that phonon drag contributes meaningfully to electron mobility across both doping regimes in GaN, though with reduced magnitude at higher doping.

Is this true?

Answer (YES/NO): NO